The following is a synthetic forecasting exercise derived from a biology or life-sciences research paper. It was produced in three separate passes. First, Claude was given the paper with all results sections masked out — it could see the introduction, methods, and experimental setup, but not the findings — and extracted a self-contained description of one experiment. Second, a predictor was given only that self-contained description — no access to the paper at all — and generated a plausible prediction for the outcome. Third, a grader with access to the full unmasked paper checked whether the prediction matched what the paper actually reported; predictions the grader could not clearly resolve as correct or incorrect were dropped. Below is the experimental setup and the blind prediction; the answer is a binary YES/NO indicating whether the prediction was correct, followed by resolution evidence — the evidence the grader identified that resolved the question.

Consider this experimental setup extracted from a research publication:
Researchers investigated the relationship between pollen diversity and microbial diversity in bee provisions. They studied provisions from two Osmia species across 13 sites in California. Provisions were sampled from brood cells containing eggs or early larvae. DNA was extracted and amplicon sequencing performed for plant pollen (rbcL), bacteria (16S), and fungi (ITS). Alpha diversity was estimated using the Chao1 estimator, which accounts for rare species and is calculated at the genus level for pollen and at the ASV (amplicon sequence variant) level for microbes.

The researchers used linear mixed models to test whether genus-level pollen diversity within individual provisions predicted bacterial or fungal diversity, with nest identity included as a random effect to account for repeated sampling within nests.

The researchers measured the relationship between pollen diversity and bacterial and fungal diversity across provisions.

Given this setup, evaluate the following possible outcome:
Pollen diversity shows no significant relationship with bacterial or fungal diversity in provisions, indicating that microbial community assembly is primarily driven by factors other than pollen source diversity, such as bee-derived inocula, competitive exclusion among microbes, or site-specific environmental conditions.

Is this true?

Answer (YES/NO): NO